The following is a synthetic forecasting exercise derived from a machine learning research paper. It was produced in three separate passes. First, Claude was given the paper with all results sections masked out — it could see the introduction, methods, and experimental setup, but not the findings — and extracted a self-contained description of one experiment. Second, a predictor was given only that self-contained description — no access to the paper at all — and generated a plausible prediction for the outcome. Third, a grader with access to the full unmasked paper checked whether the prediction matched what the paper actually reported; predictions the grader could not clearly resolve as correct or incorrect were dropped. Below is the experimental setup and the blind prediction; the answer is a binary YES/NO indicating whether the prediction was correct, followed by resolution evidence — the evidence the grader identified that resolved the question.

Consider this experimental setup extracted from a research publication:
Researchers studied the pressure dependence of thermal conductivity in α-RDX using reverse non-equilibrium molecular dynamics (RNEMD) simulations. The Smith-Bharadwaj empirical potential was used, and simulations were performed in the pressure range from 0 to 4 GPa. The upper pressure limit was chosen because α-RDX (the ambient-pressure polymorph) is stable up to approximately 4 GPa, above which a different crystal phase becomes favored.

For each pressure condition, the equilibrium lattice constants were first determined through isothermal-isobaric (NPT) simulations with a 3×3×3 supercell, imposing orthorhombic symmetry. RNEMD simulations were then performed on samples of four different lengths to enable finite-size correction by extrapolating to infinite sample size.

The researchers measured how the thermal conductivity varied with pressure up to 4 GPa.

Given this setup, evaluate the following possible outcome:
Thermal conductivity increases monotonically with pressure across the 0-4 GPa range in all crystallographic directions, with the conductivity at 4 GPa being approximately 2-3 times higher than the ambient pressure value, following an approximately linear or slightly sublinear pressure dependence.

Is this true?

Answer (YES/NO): NO